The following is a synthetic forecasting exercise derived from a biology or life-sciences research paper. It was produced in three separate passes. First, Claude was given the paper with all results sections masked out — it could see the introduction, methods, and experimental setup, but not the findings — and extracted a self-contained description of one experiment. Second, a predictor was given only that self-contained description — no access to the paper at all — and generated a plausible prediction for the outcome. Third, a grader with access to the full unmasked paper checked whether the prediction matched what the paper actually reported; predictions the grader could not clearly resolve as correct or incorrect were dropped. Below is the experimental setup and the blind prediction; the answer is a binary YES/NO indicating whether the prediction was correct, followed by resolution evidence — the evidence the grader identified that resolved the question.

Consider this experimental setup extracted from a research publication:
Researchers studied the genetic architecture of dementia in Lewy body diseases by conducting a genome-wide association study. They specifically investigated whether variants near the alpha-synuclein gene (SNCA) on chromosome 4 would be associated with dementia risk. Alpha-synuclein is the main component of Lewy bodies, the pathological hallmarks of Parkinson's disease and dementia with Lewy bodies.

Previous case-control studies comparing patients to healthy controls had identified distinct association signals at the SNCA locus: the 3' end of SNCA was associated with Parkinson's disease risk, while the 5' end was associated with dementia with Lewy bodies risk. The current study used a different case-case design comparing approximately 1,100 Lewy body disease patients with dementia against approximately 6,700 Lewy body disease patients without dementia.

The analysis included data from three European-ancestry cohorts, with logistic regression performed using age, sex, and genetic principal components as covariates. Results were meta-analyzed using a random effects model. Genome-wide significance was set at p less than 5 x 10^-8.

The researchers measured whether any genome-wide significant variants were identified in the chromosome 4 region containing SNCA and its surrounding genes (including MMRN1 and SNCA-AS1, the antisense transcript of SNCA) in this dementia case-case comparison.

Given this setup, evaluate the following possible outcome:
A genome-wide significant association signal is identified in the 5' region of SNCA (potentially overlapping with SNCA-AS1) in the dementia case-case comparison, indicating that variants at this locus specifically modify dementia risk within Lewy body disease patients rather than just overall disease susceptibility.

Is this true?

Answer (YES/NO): YES